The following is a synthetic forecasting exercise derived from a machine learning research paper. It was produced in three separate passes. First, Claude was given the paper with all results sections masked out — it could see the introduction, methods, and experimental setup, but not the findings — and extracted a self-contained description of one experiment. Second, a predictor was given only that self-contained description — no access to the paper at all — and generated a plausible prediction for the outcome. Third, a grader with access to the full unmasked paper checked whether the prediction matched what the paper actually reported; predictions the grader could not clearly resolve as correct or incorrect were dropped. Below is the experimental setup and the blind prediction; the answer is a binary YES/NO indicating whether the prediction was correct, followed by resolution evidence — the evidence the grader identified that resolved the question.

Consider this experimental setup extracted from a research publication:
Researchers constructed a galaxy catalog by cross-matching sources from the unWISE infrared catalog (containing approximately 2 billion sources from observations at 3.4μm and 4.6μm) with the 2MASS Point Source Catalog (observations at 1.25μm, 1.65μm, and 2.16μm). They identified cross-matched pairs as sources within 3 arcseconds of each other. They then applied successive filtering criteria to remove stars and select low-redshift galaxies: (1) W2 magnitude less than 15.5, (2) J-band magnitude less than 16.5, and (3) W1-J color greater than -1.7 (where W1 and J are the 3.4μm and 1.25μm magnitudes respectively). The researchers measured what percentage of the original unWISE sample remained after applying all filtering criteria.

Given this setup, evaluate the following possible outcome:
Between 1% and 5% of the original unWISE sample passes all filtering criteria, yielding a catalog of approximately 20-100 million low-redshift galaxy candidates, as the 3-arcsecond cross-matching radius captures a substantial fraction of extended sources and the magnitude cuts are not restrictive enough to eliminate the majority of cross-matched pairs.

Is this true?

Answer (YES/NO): NO